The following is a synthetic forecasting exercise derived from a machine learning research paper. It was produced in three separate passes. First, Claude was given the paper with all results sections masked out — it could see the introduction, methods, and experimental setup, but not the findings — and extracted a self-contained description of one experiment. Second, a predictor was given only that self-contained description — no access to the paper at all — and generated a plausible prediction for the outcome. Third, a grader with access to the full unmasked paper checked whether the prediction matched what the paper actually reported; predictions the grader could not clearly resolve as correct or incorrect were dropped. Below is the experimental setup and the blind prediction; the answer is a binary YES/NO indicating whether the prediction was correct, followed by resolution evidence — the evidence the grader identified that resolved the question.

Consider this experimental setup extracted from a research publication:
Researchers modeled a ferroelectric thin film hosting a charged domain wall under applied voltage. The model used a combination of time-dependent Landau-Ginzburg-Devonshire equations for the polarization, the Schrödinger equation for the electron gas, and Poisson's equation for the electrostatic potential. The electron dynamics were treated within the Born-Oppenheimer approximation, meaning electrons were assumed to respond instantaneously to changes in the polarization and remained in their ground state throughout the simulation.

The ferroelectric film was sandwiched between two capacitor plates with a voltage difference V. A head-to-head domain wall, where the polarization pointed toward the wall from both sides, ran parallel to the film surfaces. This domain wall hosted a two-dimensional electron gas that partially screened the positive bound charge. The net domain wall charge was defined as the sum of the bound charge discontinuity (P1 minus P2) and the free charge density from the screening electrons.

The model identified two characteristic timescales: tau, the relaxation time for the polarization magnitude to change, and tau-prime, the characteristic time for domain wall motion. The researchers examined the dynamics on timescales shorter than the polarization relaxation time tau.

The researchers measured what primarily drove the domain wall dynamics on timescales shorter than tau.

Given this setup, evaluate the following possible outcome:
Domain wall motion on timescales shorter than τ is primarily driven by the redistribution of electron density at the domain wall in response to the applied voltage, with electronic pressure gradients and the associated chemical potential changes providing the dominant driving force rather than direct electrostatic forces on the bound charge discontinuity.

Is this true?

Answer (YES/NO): NO